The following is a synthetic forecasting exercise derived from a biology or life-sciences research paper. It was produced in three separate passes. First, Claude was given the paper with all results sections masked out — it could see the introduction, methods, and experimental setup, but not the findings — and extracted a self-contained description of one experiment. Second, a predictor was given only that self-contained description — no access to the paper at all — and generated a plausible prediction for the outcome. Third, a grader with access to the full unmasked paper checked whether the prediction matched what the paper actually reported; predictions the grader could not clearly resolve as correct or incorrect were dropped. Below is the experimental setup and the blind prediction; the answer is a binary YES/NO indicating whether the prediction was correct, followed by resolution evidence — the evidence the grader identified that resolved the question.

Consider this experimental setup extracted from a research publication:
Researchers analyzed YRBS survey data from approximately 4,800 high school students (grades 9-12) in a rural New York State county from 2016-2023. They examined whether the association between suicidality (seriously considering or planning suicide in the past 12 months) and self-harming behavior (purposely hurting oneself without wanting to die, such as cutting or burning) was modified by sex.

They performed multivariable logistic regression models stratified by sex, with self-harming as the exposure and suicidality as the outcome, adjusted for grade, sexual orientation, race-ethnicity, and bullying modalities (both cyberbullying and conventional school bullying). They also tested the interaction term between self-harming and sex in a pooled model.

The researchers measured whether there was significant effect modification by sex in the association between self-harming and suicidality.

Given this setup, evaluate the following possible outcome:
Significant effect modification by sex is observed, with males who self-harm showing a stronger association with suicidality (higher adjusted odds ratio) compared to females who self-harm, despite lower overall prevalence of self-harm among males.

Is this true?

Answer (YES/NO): NO